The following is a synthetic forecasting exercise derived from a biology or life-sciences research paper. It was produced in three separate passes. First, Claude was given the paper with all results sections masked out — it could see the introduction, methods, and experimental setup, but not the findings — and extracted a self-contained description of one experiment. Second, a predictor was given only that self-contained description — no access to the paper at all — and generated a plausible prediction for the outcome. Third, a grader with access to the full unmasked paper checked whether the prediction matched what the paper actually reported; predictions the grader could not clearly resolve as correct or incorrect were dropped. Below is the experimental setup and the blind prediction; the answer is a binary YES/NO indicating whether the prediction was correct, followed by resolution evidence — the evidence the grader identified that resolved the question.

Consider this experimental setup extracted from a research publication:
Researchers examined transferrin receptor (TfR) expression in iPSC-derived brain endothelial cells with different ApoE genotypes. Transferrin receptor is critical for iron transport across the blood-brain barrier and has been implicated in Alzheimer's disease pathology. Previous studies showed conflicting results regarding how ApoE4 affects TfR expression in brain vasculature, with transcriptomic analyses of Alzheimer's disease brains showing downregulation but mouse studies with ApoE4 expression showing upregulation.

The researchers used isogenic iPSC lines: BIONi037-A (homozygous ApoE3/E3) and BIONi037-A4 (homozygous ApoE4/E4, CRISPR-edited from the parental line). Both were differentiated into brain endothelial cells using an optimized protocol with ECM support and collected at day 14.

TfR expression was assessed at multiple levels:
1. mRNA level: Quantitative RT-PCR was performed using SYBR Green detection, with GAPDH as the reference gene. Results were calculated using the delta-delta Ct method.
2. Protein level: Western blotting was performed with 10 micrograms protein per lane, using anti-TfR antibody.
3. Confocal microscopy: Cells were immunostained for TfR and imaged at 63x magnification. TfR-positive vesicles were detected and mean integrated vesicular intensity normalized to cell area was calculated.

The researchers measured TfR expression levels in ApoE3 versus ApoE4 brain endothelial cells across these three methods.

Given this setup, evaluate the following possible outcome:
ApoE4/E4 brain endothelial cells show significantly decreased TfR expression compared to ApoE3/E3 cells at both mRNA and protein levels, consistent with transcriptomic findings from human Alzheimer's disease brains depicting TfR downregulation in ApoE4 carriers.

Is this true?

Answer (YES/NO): NO